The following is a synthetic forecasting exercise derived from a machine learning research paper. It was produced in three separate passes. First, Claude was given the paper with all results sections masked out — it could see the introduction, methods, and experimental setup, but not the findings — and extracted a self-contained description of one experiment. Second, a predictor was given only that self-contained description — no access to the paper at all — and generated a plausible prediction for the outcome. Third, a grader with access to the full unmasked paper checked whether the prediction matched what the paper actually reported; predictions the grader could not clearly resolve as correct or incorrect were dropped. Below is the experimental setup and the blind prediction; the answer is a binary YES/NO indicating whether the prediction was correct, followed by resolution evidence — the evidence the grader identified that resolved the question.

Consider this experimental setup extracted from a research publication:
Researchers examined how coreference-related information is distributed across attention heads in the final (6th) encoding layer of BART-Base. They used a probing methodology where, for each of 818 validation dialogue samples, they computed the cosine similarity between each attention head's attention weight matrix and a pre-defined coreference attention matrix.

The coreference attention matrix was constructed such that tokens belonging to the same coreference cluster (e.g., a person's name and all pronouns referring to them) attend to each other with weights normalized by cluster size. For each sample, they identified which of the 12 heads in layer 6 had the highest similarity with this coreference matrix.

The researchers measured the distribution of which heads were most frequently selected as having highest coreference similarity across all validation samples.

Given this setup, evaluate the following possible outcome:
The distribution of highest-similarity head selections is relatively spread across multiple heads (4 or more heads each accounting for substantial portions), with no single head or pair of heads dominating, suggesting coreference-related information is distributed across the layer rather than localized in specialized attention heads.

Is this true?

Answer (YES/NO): NO